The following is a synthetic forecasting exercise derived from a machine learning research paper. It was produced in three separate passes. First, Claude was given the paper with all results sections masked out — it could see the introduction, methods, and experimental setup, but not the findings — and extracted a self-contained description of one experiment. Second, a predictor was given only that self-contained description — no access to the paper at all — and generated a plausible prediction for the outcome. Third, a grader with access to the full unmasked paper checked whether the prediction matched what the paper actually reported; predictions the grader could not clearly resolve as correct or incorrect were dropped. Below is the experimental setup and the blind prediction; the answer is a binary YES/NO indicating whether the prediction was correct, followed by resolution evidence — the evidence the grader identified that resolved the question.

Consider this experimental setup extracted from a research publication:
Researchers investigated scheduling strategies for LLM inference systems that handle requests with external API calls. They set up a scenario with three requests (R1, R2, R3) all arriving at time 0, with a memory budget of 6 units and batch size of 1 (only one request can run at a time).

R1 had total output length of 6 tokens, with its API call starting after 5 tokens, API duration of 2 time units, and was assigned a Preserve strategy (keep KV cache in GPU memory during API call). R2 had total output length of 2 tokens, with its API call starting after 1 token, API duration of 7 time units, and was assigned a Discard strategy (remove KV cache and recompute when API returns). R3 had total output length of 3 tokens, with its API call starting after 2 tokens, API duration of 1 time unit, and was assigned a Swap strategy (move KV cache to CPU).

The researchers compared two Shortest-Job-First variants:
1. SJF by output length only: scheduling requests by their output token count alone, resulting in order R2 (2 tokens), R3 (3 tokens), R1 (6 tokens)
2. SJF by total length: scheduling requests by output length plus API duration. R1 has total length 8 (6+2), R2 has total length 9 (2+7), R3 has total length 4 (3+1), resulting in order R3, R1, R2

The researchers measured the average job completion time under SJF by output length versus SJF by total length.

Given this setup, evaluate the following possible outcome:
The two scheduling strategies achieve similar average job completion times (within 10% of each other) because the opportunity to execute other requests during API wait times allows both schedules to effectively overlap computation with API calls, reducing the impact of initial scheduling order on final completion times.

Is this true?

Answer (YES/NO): YES